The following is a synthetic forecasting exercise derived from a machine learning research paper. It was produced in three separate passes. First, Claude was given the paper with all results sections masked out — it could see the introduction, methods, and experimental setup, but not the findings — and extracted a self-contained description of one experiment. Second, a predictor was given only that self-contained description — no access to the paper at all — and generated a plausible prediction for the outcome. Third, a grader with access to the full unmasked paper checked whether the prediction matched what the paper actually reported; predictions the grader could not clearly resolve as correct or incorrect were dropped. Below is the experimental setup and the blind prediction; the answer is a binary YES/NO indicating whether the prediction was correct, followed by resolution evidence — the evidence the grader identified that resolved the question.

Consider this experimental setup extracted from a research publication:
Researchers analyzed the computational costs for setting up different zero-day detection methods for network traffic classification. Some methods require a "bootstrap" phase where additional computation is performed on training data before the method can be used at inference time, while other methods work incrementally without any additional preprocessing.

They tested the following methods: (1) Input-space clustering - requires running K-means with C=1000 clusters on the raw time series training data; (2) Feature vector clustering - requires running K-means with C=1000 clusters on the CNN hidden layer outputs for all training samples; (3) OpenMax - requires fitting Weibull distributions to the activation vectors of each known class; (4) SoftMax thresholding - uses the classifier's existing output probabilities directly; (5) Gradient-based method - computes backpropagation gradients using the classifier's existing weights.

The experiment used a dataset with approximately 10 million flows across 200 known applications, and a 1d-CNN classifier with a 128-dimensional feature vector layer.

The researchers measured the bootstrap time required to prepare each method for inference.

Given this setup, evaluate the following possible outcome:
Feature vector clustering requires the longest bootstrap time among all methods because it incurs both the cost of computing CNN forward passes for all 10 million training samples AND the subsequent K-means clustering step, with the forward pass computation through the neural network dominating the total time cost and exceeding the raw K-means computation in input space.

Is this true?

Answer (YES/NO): YES